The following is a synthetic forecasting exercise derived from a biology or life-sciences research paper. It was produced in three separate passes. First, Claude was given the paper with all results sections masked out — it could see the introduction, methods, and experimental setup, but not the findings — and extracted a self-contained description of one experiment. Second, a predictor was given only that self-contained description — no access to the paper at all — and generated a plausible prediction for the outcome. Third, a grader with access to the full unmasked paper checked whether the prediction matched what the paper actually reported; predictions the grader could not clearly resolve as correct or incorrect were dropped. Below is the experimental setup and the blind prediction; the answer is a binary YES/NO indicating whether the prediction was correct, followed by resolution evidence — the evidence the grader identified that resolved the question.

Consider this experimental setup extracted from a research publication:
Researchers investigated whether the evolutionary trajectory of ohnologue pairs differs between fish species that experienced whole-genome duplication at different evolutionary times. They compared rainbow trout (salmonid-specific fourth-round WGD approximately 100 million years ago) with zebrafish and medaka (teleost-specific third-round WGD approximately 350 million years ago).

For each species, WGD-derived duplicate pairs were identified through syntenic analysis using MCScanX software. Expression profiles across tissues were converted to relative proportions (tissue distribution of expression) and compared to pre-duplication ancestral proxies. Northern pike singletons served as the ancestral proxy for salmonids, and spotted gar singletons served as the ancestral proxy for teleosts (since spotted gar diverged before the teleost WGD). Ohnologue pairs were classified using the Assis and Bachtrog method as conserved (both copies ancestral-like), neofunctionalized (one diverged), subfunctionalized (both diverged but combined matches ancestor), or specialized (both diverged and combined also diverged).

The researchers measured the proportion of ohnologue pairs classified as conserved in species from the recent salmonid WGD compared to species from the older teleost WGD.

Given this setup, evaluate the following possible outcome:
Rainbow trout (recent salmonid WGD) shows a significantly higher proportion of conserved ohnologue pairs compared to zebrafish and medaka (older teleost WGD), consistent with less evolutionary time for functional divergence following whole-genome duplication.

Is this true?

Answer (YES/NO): YES